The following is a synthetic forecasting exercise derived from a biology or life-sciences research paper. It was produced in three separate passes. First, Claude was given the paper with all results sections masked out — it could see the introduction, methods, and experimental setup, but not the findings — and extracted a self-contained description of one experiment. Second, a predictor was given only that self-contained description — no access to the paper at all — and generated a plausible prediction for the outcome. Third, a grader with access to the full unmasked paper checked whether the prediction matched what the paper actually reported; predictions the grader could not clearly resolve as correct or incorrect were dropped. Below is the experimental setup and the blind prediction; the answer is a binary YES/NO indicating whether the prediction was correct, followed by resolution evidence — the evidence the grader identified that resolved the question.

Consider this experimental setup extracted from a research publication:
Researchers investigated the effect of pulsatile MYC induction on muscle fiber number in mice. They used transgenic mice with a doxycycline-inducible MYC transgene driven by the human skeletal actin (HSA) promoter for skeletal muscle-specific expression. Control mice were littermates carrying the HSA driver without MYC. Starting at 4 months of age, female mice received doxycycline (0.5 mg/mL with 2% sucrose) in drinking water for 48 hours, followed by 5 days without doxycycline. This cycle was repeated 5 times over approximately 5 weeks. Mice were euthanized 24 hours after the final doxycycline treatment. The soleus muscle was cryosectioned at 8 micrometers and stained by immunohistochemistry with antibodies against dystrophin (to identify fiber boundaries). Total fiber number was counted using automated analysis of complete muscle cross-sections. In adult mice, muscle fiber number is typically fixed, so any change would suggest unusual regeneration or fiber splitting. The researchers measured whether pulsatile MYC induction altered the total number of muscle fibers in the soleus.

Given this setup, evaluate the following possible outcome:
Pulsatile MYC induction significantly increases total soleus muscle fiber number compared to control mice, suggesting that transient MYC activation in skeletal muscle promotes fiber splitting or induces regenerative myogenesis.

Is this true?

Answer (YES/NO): NO